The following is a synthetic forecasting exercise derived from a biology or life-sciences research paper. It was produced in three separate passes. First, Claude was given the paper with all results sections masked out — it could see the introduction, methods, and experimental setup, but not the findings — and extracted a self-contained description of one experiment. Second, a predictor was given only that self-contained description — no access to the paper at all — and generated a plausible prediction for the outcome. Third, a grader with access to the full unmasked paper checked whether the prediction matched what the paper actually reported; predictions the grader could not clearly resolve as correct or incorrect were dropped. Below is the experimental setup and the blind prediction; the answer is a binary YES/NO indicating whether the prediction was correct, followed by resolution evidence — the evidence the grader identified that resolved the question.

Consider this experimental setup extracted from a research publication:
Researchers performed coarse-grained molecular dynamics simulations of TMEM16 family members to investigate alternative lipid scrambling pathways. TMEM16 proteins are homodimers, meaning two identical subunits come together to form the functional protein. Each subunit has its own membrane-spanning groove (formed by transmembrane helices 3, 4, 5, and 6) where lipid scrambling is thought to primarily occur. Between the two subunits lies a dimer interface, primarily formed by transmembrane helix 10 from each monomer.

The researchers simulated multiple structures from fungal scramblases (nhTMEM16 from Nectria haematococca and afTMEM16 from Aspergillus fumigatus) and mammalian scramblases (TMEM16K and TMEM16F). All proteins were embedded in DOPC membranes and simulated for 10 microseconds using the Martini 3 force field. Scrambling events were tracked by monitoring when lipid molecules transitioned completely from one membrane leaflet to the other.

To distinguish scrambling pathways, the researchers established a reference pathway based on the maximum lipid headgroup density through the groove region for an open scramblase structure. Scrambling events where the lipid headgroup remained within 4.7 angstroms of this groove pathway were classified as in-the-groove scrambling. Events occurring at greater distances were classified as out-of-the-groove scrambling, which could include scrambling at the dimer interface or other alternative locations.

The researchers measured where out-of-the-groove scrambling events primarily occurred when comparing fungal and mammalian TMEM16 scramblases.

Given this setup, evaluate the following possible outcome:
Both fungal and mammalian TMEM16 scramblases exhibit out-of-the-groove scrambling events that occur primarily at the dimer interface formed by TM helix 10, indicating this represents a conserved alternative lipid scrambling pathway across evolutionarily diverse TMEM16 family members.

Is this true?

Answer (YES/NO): NO